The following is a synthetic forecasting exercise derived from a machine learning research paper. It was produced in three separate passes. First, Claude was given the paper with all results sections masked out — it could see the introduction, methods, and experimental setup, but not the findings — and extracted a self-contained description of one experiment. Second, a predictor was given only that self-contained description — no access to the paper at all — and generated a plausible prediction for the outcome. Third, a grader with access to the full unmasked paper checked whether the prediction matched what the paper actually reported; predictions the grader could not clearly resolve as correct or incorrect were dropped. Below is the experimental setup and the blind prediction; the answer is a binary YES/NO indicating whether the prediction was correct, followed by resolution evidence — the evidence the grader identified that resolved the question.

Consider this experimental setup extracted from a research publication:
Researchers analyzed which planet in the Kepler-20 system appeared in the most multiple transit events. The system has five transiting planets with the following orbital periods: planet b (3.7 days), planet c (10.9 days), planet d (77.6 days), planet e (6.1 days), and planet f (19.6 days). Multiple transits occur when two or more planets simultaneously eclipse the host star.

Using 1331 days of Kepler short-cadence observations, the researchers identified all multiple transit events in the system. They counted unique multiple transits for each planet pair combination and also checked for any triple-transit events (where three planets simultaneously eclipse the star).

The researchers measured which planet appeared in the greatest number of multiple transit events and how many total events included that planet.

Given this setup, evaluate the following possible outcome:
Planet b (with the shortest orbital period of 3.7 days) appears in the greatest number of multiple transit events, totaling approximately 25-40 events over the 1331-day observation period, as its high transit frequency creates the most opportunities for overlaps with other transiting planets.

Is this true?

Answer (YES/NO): NO